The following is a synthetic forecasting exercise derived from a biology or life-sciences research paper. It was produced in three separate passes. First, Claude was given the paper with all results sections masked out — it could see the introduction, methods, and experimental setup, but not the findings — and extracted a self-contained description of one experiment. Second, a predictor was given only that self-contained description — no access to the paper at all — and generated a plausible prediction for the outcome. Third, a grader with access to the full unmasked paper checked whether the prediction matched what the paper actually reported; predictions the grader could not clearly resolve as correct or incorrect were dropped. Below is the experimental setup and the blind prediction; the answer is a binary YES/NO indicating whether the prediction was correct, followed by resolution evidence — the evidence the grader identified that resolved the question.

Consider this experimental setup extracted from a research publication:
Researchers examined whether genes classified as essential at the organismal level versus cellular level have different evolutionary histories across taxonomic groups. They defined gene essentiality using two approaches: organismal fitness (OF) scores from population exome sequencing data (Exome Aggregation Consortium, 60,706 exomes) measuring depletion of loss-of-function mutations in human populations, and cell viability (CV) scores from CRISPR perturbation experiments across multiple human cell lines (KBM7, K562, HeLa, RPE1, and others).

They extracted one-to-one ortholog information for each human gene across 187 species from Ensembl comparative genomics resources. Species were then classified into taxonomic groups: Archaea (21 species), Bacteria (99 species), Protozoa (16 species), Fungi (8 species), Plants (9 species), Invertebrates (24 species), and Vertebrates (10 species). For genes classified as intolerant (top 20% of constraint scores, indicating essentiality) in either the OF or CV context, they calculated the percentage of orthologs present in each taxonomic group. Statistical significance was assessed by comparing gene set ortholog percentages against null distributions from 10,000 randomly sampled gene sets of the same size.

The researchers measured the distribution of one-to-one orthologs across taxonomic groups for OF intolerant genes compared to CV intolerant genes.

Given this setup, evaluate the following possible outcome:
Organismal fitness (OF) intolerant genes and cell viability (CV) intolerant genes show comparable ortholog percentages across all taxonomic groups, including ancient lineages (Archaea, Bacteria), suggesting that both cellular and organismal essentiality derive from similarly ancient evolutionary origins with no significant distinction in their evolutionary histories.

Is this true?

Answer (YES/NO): NO